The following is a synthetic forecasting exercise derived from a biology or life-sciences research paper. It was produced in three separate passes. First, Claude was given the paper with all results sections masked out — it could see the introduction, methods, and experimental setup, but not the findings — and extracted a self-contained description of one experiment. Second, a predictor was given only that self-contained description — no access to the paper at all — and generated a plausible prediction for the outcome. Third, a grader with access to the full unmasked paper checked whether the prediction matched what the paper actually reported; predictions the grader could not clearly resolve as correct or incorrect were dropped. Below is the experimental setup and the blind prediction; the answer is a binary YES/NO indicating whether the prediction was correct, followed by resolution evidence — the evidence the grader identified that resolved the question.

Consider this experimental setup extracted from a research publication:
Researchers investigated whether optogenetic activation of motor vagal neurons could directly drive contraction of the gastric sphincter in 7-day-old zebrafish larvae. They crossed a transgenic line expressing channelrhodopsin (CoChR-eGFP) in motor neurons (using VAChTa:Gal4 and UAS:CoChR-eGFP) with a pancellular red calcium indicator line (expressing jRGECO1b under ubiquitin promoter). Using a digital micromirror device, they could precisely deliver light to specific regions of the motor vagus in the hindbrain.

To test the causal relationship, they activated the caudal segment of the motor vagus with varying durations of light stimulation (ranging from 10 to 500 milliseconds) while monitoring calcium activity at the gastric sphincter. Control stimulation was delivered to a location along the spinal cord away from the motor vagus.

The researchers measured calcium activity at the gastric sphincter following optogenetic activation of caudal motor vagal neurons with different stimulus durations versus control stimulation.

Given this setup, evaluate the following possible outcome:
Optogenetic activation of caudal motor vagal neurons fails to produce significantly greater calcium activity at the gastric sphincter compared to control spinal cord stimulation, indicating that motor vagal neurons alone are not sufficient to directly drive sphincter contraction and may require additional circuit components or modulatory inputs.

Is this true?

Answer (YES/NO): NO